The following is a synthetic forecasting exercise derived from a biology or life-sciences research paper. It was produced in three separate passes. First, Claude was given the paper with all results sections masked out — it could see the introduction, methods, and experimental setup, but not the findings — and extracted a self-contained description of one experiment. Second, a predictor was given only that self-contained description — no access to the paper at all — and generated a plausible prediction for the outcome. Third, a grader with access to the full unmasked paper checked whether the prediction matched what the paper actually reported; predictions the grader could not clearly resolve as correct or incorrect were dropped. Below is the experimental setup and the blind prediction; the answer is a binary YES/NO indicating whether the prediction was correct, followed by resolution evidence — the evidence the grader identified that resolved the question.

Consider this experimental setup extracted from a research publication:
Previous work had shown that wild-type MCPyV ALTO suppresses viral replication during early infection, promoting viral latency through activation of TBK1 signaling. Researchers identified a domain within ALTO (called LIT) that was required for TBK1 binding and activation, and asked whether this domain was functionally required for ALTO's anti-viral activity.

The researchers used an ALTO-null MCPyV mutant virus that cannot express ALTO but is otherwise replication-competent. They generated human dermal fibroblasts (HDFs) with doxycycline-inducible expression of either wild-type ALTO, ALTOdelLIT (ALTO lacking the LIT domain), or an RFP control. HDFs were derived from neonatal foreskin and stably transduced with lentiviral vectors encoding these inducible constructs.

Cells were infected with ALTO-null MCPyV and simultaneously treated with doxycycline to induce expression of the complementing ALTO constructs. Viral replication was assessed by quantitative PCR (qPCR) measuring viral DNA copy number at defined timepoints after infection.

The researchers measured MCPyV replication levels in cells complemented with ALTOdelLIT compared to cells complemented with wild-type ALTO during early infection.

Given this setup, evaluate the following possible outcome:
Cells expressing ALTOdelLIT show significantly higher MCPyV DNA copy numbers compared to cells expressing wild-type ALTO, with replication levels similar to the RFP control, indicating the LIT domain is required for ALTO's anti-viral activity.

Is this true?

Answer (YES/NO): YES